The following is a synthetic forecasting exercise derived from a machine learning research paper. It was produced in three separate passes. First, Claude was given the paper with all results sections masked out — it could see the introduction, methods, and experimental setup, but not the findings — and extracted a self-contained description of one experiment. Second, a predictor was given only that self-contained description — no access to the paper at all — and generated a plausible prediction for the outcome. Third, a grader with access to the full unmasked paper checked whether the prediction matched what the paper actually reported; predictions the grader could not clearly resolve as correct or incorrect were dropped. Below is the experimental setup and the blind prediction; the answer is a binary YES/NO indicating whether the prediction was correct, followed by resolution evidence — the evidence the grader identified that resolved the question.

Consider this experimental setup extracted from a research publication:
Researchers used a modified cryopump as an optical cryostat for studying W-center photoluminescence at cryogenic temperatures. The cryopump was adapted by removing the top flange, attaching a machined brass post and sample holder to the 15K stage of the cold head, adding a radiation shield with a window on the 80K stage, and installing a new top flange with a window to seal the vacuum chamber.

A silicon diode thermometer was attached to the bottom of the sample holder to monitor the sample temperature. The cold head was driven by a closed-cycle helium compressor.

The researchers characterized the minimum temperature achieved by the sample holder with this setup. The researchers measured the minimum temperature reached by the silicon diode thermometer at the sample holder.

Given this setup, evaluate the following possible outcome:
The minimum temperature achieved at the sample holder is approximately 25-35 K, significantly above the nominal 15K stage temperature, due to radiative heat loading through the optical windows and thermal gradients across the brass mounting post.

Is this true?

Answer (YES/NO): NO